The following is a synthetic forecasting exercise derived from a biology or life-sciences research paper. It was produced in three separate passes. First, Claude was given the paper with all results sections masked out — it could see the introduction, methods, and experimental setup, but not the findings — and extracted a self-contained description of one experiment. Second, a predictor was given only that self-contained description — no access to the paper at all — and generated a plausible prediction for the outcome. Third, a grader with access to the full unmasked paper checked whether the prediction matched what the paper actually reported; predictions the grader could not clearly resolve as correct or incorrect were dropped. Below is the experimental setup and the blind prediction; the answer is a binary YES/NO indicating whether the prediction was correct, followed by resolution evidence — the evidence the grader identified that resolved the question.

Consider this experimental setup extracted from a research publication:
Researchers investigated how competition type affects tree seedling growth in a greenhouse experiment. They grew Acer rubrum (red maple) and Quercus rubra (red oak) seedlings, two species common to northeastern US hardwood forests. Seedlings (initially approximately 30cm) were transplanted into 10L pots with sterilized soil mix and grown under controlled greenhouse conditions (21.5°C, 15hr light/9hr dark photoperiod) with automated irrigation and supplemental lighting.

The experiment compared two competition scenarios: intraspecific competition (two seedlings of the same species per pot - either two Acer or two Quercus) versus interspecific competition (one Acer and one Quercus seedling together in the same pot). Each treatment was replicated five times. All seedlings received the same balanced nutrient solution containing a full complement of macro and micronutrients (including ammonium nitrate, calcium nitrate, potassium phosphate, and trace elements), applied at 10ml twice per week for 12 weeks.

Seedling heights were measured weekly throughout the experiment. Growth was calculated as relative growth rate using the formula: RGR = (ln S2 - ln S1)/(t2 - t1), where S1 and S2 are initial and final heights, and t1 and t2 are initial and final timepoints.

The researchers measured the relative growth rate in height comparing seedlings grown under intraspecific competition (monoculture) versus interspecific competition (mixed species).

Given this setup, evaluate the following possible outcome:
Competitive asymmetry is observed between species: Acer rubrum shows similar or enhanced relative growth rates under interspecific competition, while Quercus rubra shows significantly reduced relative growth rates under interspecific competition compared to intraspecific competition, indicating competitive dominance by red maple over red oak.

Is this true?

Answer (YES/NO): NO